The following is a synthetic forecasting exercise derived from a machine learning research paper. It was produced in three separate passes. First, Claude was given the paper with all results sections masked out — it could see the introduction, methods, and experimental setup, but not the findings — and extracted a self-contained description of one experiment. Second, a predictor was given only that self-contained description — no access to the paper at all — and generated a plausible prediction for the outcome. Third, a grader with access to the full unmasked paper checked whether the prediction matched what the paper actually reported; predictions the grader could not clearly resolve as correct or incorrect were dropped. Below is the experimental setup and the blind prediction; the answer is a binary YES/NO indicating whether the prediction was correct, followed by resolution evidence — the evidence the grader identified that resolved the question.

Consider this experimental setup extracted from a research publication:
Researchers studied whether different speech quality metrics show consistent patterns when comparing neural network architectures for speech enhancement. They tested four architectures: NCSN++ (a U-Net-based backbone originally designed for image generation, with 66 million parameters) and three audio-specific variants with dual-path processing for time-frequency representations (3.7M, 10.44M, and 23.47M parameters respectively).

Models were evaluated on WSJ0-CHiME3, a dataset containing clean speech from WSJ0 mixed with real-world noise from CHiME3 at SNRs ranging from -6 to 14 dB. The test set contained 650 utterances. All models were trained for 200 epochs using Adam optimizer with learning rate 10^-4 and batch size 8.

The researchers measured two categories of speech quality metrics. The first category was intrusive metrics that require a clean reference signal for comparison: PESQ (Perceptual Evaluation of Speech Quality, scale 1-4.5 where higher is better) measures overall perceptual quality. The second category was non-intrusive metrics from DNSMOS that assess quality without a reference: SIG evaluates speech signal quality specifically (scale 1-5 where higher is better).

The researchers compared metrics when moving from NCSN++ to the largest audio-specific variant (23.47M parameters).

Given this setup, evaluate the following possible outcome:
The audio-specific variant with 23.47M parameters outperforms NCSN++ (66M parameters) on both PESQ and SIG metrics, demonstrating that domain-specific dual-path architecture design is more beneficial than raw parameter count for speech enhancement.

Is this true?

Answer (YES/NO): NO